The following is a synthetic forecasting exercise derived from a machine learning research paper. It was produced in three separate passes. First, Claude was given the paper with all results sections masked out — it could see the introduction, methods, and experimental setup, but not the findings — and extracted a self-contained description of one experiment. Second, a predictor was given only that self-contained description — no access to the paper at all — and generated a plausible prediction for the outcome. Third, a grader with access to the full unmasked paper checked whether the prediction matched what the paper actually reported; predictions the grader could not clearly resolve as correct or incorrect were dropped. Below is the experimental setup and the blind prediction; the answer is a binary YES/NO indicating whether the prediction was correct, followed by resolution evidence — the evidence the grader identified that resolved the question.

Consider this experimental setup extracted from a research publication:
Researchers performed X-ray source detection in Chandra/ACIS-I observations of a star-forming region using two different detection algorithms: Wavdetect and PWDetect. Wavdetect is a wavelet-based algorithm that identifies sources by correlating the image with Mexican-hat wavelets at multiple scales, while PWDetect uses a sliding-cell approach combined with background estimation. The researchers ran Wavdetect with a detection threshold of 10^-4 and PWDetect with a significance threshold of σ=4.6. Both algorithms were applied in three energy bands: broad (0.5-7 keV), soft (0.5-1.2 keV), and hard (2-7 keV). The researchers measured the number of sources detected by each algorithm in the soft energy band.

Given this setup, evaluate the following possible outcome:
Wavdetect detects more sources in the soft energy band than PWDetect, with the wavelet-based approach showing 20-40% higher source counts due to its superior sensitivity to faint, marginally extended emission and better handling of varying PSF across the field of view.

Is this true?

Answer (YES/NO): NO